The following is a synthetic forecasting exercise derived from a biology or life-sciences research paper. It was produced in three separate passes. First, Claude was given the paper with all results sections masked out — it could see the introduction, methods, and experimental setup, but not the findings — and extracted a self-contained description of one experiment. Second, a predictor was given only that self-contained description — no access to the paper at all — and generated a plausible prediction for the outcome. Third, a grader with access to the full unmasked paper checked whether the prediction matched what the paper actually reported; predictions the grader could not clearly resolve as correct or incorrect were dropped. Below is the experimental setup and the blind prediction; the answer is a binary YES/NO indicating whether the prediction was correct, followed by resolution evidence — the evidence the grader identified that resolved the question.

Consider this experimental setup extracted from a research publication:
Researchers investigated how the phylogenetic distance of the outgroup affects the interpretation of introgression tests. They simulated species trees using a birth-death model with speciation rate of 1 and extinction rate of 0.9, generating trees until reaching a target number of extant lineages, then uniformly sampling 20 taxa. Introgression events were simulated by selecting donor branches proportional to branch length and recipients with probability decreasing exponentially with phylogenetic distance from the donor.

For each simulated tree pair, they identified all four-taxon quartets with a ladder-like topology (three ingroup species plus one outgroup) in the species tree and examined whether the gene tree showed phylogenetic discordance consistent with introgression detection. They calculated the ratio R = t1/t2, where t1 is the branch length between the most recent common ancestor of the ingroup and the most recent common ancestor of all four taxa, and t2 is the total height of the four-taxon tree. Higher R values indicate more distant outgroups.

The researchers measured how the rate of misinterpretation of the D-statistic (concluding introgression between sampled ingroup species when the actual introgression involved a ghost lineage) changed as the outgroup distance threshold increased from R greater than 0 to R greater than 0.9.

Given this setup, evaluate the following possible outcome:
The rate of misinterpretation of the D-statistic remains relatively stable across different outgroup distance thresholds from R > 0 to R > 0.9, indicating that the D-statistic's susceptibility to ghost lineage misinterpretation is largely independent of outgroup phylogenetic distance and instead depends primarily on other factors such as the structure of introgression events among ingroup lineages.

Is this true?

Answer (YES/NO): NO